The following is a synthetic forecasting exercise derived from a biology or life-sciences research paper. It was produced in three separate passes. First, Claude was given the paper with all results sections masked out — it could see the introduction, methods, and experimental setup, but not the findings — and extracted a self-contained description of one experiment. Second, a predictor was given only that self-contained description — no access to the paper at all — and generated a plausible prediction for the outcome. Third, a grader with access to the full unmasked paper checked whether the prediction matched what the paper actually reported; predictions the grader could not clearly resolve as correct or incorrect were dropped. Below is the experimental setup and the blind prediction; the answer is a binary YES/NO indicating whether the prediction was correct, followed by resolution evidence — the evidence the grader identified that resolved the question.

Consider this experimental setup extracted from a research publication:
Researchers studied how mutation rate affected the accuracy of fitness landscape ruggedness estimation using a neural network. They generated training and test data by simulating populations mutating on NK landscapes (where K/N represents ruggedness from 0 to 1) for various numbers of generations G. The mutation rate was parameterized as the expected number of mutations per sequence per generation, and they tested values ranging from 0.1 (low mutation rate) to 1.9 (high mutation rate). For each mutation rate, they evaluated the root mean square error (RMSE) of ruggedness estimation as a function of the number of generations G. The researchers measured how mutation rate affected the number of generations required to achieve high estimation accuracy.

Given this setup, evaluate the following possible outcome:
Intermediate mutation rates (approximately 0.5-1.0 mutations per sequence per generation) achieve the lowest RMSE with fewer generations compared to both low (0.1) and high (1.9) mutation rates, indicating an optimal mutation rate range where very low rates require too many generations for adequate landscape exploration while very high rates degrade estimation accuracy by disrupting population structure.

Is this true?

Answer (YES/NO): NO